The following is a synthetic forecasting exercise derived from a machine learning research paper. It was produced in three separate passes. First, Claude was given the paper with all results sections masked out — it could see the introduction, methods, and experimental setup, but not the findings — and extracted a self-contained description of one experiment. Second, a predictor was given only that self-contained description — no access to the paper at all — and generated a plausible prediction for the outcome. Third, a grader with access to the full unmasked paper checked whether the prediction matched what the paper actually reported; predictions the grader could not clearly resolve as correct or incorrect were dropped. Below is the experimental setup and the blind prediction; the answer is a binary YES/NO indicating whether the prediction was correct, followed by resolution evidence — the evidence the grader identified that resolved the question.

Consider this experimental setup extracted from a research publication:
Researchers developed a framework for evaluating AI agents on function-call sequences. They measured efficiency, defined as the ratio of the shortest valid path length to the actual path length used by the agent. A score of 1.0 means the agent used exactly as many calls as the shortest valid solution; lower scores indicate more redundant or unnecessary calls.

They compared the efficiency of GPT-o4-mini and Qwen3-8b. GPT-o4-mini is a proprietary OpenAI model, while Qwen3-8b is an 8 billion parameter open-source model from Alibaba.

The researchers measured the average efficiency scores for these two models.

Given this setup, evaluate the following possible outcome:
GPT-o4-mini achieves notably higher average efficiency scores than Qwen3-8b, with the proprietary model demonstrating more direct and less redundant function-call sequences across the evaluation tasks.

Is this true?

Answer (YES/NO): YES